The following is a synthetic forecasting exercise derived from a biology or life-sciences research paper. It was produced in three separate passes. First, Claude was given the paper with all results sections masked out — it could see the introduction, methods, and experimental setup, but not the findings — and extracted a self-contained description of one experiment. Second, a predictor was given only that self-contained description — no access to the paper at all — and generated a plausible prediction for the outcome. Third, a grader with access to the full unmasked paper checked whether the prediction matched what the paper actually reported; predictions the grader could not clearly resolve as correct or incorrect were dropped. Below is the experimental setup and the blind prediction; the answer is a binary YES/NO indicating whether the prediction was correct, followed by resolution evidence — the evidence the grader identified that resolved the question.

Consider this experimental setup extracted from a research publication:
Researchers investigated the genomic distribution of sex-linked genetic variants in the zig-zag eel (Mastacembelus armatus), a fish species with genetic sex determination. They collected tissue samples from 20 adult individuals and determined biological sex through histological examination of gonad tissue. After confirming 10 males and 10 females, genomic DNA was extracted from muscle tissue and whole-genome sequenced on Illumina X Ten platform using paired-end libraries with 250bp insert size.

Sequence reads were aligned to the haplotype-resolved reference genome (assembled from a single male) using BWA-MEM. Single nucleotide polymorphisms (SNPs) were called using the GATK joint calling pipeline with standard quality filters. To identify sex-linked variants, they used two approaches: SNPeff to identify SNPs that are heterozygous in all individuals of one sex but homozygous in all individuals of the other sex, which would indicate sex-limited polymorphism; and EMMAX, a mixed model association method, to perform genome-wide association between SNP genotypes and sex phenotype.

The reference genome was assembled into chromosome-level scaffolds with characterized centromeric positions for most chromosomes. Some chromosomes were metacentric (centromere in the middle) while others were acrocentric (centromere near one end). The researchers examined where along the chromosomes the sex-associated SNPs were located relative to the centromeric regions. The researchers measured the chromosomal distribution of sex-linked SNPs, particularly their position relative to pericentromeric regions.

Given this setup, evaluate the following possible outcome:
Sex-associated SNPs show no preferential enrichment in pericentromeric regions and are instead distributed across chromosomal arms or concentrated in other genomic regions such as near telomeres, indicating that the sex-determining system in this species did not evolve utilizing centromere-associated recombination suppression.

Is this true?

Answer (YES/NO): NO